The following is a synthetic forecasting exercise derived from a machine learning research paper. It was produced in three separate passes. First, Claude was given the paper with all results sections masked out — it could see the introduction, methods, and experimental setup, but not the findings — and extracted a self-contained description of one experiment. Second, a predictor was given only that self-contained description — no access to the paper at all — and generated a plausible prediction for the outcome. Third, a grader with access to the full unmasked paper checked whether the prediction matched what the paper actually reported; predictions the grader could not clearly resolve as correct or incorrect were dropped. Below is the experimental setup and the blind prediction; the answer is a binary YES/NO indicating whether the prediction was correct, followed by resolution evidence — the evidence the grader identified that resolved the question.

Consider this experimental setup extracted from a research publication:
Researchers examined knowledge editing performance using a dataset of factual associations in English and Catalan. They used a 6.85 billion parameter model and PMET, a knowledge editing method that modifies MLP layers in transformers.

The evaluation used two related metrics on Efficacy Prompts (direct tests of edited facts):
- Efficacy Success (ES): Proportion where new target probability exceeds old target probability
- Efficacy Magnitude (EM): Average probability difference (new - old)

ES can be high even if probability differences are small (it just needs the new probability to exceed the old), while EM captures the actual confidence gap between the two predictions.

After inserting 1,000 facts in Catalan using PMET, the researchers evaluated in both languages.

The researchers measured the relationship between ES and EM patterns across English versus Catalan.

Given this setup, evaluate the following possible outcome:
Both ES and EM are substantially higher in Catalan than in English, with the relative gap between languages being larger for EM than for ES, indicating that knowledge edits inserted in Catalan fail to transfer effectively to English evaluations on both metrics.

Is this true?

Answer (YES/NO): NO